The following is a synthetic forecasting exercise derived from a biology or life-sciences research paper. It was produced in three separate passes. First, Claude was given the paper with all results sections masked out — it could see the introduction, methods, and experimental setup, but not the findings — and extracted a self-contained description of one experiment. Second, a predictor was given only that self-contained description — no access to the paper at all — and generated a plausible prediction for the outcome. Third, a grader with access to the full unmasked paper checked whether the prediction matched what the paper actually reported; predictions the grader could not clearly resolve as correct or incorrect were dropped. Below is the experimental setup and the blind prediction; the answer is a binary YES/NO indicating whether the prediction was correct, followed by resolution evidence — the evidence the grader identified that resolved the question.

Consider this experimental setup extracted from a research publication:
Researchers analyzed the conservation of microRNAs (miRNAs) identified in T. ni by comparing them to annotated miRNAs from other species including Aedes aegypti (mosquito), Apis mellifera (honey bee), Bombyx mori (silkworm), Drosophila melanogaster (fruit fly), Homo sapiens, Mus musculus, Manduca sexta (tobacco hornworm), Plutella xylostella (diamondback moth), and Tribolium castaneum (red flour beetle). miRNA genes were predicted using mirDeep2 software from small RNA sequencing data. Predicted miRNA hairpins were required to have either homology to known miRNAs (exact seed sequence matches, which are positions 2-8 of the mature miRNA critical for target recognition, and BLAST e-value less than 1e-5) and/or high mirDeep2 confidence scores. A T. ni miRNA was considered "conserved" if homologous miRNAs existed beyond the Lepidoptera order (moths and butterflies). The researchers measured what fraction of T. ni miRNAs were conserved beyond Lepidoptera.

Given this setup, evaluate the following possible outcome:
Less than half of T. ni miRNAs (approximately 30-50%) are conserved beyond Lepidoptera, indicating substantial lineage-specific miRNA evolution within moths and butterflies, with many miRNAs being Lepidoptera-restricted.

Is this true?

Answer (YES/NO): NO